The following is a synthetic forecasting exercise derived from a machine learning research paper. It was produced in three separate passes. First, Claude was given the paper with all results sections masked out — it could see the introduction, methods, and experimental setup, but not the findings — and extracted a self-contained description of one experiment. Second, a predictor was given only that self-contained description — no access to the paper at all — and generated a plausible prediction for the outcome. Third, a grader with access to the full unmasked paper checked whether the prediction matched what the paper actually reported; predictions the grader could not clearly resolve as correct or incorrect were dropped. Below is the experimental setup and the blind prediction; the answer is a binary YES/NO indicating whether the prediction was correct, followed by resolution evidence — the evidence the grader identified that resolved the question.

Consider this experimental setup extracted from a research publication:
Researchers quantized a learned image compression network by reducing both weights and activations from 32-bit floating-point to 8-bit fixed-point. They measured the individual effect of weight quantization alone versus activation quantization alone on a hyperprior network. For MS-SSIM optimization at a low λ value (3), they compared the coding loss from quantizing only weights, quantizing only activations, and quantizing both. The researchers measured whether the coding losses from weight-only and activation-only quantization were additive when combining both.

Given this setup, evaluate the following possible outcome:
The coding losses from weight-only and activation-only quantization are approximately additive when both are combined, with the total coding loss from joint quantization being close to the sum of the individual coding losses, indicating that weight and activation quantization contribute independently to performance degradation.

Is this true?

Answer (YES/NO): YES